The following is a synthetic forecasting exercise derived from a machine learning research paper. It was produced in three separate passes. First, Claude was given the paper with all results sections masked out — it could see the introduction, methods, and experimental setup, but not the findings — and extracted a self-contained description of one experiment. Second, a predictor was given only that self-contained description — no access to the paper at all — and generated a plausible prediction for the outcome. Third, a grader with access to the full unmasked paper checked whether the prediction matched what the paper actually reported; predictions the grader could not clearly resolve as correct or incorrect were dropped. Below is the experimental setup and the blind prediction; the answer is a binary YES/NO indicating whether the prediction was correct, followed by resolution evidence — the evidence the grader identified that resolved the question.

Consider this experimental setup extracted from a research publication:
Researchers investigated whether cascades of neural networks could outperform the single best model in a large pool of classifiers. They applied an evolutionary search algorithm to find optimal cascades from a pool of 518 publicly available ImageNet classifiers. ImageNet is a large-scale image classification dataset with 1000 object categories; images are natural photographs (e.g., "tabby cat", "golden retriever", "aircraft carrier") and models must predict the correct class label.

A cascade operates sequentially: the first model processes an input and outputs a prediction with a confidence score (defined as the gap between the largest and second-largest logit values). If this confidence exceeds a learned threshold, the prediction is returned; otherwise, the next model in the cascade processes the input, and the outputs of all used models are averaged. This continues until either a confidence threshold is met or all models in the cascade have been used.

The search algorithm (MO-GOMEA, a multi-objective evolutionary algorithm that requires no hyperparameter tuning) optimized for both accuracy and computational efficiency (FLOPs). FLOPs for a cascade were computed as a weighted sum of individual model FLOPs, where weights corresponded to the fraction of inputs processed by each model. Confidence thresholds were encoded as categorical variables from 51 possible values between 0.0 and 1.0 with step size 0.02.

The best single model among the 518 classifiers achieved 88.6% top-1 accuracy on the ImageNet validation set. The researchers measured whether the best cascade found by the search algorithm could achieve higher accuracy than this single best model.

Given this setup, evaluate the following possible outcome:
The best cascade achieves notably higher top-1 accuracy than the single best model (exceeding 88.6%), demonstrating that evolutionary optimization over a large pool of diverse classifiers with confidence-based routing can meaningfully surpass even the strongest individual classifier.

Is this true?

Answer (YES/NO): YES